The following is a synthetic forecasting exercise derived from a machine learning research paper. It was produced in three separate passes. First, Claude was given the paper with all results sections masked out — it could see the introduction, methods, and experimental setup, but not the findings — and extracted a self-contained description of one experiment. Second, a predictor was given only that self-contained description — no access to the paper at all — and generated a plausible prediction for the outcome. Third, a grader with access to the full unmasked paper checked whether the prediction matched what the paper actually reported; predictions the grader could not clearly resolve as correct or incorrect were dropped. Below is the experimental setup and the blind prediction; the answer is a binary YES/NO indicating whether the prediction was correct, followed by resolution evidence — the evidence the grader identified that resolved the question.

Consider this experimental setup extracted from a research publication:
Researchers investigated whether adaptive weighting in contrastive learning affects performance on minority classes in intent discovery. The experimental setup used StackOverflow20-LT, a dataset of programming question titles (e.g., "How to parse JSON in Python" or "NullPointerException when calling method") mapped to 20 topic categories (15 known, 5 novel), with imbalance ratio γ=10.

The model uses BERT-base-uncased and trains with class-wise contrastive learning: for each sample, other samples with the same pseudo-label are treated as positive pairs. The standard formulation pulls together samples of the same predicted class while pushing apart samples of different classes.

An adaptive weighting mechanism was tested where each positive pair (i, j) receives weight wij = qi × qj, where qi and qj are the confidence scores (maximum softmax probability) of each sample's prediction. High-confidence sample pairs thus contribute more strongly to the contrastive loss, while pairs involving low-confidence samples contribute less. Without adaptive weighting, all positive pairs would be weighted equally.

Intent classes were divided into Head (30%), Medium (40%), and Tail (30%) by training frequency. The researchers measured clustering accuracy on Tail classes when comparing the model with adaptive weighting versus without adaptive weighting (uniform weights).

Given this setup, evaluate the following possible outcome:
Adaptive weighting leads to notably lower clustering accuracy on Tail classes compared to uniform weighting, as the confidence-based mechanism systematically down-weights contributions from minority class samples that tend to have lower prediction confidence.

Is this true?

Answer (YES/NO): NO